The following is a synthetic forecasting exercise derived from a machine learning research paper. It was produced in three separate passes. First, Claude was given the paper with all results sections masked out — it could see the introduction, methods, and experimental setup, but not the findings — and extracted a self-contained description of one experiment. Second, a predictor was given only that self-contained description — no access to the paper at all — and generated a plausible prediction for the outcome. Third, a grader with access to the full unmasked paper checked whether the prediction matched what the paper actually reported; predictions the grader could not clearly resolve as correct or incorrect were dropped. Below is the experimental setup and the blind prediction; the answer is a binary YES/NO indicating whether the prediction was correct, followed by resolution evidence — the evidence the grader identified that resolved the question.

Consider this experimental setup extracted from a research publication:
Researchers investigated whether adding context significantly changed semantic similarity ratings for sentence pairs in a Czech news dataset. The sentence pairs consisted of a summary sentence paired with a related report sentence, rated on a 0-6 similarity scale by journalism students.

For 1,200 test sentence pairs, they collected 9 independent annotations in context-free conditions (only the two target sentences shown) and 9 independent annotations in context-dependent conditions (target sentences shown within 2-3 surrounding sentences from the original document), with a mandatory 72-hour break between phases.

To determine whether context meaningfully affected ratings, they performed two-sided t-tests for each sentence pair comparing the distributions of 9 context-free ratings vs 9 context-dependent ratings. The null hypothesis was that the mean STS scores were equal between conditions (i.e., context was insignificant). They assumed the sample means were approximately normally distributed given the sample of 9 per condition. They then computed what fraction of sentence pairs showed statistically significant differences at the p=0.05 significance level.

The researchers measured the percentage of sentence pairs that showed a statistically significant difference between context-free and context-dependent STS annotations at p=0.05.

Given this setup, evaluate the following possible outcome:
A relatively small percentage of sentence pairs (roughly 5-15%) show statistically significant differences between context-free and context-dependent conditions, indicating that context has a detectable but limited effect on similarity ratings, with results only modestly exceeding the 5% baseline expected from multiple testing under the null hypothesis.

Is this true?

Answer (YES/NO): YES